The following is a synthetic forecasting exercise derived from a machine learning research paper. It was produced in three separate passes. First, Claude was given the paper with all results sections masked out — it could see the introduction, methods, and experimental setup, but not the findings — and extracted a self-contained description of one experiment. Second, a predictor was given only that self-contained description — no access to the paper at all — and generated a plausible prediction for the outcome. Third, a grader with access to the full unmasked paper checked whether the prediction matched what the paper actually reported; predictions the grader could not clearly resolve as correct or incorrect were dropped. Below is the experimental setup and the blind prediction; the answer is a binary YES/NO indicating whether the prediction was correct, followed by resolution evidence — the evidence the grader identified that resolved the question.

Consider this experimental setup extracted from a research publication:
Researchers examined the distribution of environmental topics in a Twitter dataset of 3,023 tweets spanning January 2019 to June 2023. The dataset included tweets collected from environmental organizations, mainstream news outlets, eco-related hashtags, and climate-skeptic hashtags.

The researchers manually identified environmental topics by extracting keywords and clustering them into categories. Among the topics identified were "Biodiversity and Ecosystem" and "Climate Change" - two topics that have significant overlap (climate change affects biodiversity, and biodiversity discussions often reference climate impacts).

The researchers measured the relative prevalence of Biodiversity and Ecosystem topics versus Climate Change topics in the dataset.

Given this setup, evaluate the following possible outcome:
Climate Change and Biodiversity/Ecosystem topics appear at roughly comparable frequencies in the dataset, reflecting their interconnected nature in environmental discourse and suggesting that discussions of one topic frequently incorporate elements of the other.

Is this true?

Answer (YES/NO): YES